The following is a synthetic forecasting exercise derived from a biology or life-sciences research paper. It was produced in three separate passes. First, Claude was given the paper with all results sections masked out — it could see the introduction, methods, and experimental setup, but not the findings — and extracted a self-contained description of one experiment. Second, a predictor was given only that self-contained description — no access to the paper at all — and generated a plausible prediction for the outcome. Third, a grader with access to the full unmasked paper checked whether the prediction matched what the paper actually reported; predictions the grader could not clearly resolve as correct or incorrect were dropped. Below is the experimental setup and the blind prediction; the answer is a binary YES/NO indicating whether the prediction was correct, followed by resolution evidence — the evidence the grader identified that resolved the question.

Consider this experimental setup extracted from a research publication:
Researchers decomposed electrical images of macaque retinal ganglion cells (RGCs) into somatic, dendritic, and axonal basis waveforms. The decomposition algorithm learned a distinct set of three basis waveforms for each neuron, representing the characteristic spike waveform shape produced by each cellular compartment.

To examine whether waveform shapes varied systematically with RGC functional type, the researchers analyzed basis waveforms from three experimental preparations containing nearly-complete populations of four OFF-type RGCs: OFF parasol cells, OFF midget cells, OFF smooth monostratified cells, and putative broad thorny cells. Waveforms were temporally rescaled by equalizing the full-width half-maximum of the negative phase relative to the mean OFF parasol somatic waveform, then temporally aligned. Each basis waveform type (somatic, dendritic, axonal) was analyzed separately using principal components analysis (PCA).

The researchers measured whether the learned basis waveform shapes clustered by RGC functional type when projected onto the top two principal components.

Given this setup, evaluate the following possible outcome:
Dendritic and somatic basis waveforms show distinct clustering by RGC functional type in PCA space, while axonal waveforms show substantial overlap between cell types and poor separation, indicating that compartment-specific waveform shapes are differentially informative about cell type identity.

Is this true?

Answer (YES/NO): NO